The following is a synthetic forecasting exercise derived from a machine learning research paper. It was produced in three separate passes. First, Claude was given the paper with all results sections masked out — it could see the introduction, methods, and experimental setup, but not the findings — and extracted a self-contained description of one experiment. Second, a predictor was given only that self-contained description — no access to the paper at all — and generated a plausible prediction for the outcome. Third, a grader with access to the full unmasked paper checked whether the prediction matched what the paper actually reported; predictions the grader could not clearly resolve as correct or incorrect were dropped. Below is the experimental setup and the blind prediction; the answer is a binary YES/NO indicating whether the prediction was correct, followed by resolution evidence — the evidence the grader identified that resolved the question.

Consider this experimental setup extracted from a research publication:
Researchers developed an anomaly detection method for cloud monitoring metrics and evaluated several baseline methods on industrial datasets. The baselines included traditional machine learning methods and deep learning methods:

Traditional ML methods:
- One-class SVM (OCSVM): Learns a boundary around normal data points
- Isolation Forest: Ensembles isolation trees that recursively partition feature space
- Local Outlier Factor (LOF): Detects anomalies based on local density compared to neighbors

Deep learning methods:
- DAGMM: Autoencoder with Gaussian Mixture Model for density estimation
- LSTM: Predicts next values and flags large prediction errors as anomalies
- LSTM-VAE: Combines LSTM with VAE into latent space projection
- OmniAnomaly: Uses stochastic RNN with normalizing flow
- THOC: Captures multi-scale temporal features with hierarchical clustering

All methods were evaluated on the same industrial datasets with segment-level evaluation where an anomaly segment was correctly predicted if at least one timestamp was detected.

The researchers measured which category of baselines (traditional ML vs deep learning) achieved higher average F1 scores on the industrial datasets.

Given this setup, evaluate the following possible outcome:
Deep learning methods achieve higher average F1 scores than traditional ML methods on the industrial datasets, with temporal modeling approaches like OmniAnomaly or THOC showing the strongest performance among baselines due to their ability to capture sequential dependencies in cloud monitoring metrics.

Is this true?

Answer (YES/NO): YES